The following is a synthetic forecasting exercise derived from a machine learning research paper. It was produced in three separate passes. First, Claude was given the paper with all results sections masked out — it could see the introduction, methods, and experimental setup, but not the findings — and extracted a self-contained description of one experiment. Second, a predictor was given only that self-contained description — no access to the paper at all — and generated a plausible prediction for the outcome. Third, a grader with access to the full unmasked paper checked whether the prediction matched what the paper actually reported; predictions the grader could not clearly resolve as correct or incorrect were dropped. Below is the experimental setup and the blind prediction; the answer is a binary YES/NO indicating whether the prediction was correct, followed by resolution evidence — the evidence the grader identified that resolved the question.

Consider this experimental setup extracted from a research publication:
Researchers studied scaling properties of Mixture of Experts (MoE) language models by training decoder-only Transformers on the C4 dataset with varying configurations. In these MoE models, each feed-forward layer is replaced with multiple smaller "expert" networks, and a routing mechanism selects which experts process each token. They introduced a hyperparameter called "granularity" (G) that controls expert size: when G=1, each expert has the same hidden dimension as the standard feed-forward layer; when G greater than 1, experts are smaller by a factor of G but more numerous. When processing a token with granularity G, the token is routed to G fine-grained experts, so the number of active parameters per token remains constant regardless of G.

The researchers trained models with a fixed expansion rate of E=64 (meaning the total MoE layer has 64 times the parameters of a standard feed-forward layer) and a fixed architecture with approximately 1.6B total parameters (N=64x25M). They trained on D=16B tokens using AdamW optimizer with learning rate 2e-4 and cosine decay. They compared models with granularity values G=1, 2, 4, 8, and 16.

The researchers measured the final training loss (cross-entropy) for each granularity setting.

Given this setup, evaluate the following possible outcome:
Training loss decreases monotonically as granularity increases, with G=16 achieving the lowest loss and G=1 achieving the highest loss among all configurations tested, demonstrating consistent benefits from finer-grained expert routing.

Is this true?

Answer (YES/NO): YES